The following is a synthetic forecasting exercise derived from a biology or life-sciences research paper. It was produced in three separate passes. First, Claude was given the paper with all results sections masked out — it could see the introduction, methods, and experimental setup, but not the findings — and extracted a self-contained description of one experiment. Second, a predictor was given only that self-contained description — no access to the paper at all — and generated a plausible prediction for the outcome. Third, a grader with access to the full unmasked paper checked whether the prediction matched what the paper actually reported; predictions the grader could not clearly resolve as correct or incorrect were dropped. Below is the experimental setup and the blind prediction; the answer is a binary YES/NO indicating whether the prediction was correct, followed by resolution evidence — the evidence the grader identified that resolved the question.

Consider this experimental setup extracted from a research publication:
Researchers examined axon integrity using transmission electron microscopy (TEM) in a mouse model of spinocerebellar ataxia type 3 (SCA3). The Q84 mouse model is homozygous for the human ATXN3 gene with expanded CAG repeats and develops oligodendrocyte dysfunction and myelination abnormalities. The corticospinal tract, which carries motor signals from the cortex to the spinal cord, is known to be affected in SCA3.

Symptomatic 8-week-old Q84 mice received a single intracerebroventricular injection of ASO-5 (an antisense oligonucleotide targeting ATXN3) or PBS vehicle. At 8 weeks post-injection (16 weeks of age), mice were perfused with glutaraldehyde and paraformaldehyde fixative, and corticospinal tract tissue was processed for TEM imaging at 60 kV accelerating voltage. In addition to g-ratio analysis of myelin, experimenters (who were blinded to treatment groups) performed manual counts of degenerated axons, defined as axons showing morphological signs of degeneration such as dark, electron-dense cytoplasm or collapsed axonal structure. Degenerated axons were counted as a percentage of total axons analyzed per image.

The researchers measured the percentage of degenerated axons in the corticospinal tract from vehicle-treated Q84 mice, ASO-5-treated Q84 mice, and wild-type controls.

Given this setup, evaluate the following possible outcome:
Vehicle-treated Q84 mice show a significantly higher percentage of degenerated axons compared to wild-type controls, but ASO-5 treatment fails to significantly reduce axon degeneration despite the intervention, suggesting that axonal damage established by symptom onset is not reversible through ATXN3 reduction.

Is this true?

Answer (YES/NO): NO